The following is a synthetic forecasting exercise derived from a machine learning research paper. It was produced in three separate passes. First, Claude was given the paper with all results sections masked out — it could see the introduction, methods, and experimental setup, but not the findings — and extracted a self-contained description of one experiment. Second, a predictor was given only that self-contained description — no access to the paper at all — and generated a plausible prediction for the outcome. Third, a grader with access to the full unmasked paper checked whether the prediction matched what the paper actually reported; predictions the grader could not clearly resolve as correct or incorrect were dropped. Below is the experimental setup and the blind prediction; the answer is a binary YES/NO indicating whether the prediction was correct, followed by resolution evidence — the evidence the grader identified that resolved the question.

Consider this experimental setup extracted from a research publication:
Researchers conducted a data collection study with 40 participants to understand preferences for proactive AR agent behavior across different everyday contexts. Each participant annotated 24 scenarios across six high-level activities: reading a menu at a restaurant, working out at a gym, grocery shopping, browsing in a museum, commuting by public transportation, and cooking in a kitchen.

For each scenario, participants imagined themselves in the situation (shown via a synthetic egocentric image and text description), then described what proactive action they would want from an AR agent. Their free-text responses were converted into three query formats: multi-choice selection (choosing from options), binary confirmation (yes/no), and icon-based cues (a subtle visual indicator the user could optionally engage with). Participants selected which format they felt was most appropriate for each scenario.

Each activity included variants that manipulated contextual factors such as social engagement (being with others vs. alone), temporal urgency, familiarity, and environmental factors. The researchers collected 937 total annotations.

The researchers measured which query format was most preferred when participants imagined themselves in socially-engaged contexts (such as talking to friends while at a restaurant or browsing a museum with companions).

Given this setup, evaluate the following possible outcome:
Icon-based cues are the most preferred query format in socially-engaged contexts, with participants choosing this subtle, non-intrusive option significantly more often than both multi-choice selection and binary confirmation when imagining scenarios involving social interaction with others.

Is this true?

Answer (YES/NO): NO